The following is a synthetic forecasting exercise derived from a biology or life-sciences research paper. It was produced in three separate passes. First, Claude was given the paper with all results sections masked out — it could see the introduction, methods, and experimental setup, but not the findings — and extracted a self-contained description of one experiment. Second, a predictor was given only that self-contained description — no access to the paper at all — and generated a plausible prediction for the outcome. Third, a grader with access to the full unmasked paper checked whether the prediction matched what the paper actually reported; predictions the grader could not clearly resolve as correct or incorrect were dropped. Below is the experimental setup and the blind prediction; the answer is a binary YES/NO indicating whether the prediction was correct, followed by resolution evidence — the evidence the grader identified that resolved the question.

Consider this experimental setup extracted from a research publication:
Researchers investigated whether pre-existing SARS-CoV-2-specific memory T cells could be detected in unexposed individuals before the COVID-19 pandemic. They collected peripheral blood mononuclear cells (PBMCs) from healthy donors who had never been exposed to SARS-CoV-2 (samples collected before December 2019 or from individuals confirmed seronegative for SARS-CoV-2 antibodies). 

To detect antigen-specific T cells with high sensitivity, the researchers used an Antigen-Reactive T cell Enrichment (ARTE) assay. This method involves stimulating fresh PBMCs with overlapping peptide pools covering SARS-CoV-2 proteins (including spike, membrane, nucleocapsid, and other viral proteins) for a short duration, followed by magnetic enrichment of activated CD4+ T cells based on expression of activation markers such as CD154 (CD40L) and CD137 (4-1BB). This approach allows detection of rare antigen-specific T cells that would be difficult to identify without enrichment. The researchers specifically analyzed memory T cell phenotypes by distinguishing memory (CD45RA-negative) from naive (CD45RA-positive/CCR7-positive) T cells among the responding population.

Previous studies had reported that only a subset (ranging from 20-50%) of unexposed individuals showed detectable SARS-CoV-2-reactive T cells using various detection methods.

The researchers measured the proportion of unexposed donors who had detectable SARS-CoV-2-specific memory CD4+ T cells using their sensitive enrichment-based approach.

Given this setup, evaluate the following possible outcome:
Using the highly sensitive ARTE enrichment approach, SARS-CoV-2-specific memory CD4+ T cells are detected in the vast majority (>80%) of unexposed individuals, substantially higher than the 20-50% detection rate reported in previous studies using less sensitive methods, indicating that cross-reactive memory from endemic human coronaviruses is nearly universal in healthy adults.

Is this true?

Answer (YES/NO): NO